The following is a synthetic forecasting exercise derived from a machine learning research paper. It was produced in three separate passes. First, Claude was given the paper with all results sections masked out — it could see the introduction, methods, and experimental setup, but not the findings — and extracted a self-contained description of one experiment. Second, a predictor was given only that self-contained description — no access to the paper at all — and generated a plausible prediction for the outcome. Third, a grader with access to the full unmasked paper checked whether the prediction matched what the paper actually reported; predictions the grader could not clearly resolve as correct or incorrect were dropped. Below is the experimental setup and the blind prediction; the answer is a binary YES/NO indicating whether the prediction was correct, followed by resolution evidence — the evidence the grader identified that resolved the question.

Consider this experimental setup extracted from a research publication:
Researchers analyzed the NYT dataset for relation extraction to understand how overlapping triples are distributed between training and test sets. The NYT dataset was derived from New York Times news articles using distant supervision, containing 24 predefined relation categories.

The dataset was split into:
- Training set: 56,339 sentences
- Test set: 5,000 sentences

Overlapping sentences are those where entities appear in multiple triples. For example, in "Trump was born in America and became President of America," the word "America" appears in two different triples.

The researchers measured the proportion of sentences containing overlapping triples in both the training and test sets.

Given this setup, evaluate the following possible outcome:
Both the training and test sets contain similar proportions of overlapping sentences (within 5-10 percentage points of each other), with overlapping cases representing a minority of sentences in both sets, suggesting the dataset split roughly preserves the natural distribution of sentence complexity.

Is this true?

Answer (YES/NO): YES